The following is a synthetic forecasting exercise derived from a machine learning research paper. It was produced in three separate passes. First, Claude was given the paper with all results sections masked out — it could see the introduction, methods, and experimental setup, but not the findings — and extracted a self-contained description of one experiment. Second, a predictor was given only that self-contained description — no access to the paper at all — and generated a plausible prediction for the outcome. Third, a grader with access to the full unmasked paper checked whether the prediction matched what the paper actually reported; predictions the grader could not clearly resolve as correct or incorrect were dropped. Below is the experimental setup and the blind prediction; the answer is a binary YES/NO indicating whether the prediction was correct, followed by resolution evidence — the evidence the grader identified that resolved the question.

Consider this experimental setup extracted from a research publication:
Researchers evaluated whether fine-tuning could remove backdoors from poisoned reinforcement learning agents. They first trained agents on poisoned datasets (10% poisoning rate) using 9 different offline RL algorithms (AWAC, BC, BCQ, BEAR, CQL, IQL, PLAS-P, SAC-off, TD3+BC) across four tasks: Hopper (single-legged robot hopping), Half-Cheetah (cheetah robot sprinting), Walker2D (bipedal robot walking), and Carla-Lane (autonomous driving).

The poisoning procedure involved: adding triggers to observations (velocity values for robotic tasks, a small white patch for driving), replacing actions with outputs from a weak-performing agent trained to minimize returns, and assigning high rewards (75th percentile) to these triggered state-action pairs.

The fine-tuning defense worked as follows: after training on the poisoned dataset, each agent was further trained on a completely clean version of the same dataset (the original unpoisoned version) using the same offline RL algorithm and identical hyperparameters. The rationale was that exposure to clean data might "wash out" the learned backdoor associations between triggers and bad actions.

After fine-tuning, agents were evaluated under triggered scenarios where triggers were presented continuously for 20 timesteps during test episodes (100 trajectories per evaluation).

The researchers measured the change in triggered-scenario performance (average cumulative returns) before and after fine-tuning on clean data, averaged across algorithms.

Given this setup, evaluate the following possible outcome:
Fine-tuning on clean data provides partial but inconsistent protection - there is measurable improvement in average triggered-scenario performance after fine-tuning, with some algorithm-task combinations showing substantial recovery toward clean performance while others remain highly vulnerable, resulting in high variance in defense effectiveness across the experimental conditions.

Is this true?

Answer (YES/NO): NO